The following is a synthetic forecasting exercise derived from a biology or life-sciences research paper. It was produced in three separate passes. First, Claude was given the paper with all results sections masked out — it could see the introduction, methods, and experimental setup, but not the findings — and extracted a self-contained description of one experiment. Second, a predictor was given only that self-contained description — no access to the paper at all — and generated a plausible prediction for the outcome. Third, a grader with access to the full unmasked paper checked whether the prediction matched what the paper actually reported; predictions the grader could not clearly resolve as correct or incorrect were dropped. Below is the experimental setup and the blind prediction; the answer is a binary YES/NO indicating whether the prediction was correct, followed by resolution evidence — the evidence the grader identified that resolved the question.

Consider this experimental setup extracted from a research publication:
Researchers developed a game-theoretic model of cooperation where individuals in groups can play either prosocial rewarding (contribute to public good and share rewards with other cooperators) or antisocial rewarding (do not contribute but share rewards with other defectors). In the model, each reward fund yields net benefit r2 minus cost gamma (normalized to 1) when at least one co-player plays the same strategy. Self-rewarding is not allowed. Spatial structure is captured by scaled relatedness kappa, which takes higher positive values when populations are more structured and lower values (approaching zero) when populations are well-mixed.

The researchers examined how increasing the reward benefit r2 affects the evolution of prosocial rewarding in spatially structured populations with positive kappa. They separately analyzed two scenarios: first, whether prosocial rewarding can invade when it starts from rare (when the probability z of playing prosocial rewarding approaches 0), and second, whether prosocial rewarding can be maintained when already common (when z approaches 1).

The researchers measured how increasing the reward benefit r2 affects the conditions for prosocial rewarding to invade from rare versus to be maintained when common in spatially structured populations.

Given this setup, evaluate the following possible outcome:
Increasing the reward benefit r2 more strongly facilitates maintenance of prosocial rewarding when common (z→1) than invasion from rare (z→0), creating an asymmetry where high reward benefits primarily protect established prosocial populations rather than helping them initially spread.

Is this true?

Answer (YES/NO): NO